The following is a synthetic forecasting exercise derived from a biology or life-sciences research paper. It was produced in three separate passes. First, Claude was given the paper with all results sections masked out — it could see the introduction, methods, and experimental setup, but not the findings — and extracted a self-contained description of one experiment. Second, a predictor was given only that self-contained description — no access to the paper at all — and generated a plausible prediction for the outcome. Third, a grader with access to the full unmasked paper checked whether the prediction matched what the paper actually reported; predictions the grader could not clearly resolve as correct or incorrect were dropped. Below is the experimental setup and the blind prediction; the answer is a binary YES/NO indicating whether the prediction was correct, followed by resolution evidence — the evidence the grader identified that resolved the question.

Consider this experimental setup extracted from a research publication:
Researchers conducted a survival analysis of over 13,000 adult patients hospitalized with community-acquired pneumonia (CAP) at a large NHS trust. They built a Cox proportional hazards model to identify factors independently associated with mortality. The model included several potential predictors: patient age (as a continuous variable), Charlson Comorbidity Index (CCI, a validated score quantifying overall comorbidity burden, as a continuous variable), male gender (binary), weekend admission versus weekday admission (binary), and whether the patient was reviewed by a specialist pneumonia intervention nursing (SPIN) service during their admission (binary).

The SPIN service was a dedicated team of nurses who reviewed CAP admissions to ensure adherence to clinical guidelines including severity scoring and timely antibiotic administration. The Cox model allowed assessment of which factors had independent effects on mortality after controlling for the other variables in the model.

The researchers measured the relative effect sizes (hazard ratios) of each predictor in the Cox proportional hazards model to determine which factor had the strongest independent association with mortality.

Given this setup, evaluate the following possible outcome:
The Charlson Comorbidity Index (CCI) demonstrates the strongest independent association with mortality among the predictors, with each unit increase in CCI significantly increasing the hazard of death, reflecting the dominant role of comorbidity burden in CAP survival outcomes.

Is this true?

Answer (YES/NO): NO